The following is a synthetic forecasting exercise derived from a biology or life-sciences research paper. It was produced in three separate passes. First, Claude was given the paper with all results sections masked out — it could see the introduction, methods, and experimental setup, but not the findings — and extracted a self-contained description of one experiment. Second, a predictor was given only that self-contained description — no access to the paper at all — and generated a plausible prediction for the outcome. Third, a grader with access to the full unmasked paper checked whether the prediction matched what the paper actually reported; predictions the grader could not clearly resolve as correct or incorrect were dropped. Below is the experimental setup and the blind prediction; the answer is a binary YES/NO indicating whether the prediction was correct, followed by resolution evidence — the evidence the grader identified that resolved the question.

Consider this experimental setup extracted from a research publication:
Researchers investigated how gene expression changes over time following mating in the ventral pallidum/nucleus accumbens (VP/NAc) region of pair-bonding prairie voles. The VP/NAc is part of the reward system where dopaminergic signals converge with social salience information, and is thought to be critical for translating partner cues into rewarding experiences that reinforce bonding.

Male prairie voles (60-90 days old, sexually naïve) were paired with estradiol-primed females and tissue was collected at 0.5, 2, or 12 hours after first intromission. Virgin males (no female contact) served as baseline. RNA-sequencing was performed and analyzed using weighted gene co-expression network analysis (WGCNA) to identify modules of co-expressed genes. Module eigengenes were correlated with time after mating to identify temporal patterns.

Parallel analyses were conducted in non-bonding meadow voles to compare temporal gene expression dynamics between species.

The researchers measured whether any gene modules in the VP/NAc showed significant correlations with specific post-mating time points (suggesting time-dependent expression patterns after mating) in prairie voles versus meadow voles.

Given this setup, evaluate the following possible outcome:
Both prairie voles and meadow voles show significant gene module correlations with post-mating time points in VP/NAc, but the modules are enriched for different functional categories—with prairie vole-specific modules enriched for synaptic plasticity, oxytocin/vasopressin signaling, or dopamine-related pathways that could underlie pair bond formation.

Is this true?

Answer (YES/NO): NO